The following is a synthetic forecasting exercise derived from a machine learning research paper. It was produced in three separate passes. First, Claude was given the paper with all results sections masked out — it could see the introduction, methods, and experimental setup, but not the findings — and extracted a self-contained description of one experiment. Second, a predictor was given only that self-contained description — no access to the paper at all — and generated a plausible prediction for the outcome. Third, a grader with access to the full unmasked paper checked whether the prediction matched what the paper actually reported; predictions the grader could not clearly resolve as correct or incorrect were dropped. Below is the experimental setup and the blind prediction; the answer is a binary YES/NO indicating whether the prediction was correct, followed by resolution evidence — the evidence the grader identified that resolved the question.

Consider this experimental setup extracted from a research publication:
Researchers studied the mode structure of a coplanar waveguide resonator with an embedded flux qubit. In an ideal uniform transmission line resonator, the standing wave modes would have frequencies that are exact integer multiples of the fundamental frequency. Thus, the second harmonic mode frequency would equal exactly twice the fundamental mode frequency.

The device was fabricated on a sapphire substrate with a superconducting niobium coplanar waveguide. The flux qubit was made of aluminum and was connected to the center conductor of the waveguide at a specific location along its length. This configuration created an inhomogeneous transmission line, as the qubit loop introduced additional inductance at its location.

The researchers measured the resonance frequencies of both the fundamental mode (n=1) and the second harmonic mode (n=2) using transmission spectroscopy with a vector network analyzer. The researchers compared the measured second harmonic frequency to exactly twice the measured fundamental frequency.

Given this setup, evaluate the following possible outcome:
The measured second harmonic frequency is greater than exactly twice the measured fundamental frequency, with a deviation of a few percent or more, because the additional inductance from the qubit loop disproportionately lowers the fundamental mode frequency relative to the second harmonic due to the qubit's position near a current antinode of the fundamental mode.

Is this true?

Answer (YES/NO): NO